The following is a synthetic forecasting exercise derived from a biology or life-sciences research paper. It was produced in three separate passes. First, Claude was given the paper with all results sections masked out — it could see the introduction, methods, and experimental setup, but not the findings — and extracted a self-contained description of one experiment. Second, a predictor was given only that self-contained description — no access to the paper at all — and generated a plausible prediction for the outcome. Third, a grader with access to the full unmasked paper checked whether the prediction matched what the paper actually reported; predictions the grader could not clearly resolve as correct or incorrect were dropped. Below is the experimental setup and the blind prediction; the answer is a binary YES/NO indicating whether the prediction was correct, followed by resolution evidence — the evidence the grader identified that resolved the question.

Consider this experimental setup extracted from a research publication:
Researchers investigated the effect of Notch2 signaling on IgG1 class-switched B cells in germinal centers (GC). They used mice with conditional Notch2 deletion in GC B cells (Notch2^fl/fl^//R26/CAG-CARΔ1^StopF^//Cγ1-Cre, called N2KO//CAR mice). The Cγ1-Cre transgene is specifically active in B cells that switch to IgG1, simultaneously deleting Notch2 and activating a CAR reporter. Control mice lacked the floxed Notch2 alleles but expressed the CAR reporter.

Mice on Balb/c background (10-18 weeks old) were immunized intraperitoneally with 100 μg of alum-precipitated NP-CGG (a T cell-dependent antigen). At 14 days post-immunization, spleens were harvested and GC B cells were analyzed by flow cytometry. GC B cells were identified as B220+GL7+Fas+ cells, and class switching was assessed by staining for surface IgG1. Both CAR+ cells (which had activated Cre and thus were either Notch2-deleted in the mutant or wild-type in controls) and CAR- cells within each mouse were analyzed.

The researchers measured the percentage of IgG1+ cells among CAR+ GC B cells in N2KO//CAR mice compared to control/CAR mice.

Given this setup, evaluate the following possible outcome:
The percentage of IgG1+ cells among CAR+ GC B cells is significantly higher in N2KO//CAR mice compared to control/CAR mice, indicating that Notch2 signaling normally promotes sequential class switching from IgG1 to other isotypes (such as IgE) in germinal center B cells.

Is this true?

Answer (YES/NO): NO